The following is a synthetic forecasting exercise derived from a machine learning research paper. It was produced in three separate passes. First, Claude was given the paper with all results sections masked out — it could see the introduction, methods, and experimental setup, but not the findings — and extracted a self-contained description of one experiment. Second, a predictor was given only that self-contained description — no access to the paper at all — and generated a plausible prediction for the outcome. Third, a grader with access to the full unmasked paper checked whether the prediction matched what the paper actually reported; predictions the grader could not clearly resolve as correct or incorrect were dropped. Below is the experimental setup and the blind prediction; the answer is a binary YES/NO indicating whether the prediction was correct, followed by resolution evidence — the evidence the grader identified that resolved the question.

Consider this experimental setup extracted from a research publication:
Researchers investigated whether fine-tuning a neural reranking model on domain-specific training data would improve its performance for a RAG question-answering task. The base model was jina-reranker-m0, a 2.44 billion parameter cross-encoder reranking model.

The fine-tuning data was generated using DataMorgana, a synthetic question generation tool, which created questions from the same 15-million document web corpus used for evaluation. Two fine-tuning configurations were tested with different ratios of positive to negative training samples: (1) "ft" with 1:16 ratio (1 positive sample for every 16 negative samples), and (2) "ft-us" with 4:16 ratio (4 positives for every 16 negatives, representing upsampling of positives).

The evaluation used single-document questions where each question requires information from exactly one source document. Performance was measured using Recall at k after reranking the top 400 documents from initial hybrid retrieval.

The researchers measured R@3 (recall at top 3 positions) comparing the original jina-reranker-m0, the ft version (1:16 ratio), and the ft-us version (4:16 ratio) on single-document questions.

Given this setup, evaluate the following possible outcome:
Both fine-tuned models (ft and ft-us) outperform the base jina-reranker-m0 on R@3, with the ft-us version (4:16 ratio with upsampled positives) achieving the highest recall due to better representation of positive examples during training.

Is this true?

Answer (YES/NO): NO